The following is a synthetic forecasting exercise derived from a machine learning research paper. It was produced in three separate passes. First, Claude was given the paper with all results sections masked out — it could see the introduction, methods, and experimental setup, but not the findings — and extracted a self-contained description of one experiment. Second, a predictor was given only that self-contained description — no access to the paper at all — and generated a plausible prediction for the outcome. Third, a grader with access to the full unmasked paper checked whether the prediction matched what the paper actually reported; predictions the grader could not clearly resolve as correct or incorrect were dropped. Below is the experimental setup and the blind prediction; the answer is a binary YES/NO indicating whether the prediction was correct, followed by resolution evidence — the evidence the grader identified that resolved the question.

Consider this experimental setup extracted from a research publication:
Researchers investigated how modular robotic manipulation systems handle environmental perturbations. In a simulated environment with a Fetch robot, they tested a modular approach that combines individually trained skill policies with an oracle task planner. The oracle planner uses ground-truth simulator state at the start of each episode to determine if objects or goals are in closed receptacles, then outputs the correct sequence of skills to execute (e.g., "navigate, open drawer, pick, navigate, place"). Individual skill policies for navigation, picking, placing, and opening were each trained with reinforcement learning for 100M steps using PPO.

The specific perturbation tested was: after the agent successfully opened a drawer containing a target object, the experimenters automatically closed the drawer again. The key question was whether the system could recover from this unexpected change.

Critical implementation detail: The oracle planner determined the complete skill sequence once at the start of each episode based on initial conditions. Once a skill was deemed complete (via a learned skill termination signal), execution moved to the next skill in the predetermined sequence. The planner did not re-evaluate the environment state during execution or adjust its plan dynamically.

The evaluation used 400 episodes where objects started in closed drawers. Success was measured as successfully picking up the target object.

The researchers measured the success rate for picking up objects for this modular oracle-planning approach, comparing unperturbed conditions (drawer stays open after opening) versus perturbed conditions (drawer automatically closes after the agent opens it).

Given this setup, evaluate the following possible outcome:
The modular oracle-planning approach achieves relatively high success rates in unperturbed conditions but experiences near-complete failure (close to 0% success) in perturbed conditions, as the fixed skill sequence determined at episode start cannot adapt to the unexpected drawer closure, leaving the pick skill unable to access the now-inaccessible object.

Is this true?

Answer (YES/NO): YES